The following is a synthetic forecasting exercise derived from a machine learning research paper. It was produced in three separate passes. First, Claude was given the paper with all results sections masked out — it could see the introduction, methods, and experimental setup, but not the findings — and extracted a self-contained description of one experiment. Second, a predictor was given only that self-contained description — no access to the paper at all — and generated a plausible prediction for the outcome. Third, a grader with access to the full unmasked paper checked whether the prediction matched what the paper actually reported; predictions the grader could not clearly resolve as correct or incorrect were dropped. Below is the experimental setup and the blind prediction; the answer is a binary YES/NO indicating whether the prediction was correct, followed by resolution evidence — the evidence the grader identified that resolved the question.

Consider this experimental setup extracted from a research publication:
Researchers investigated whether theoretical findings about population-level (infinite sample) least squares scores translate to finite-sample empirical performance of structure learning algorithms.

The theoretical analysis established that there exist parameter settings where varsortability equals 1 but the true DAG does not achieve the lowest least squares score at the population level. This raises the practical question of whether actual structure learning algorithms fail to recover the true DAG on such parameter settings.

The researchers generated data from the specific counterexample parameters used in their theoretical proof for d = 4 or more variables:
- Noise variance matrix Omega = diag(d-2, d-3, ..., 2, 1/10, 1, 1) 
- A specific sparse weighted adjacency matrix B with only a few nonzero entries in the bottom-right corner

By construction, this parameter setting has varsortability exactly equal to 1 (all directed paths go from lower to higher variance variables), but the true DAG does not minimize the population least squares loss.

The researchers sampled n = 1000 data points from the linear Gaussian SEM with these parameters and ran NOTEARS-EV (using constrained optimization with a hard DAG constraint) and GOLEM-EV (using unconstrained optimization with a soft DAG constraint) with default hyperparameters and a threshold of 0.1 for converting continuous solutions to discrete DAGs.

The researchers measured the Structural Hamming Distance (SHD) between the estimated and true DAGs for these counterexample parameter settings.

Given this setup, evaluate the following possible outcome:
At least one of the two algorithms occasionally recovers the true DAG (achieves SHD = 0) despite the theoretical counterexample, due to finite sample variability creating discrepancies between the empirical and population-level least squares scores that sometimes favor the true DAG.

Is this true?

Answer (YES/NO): NO